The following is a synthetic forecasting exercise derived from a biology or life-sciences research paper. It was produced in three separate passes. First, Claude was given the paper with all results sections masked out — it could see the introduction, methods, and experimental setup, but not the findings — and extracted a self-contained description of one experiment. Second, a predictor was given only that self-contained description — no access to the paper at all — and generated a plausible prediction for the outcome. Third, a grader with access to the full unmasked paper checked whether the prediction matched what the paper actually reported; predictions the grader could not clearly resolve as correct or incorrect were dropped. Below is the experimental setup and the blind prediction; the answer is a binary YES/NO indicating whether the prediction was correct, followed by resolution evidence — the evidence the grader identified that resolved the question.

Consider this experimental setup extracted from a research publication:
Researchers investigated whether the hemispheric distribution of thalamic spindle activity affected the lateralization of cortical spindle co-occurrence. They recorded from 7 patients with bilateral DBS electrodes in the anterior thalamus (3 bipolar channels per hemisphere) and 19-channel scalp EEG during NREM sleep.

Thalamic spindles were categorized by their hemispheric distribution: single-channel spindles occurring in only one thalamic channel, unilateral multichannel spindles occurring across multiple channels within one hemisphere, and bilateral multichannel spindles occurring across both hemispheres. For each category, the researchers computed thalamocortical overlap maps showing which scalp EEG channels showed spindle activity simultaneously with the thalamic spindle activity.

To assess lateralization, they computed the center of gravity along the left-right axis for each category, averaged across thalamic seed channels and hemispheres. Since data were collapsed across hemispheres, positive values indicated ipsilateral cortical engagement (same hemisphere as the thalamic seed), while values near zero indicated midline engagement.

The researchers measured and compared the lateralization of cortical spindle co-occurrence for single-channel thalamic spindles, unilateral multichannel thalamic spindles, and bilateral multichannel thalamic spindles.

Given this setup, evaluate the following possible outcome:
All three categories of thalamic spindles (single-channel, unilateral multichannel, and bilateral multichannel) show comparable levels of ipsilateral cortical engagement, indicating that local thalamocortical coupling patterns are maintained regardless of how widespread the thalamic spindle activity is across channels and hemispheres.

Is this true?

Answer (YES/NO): NO